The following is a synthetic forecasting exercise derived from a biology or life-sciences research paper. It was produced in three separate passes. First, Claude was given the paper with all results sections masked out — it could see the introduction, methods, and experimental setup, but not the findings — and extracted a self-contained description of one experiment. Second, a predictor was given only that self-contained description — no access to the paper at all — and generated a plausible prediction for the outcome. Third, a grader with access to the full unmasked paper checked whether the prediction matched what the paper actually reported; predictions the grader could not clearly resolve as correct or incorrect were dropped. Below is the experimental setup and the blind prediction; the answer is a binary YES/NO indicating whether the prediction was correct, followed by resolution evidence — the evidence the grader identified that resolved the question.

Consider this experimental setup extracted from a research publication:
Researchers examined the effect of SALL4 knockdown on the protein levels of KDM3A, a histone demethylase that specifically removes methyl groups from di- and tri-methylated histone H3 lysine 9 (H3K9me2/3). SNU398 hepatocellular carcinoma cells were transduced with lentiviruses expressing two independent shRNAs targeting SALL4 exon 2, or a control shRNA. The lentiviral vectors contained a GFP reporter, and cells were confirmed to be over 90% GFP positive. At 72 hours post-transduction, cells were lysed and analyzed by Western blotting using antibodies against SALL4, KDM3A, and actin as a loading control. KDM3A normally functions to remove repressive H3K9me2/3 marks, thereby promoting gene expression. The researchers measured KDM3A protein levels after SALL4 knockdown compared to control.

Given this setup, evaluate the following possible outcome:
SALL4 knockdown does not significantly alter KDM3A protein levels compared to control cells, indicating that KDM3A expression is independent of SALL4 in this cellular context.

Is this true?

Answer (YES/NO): NO